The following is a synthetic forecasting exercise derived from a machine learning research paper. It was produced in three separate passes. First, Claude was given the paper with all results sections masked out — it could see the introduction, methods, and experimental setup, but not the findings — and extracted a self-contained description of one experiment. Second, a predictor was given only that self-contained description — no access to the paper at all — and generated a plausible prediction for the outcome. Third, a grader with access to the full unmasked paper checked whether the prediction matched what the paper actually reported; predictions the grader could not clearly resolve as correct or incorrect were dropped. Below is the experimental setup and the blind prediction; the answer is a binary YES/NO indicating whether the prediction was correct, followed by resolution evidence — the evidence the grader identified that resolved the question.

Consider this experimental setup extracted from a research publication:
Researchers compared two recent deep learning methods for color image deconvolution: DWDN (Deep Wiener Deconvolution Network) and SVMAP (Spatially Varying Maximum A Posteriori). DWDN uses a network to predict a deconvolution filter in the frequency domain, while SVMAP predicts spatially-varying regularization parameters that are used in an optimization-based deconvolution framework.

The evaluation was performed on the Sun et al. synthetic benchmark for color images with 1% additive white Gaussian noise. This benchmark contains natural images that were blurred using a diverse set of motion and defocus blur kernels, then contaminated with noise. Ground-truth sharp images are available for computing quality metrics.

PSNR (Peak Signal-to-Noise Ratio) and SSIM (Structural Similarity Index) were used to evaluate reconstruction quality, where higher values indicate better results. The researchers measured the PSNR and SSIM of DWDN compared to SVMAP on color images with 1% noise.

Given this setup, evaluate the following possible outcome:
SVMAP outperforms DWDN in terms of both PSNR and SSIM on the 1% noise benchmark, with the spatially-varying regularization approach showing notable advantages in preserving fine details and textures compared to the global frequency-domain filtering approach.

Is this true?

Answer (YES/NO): NO